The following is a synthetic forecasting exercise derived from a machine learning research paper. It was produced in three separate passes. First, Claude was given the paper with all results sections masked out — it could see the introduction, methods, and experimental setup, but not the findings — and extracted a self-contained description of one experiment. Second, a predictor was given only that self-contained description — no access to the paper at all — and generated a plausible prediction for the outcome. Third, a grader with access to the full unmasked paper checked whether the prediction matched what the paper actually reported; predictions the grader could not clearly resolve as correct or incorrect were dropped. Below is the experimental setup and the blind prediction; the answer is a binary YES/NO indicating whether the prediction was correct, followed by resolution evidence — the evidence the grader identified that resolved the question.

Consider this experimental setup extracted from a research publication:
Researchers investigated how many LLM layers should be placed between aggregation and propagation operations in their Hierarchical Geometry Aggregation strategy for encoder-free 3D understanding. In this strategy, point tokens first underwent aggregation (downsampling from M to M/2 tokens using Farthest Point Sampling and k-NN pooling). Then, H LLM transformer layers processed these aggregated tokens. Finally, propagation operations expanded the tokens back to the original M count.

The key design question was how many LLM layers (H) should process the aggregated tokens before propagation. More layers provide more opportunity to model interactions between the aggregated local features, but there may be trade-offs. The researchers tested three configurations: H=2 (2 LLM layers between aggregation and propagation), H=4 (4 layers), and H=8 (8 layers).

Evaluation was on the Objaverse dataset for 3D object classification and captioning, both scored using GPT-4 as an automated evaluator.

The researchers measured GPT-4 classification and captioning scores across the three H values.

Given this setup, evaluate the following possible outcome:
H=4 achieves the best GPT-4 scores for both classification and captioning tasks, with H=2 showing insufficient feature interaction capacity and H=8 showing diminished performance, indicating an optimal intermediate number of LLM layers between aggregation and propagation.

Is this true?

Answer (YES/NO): NO